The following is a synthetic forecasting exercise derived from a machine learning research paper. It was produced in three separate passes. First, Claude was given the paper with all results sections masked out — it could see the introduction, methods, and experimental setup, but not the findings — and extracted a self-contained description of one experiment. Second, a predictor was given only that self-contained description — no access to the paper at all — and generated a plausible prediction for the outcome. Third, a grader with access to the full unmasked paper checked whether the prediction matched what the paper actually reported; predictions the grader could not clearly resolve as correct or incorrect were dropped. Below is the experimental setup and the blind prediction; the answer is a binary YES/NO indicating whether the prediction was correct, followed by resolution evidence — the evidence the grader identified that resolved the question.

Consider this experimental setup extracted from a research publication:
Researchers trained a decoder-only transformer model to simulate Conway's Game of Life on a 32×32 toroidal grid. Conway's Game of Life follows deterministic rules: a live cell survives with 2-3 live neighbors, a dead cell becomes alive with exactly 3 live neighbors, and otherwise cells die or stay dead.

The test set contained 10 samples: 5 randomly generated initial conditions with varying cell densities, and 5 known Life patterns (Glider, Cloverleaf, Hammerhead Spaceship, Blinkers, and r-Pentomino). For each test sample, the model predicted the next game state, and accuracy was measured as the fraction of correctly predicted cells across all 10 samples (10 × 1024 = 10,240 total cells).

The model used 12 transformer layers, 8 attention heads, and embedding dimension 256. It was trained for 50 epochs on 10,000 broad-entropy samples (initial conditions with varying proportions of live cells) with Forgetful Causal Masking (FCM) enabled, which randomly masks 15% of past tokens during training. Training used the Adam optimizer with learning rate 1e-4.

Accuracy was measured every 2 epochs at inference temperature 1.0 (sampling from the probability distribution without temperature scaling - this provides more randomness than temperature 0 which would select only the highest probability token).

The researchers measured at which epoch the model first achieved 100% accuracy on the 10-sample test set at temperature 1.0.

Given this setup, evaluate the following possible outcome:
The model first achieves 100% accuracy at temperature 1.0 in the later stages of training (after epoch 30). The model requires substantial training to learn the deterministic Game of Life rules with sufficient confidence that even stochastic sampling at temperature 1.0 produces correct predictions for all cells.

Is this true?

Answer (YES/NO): NO